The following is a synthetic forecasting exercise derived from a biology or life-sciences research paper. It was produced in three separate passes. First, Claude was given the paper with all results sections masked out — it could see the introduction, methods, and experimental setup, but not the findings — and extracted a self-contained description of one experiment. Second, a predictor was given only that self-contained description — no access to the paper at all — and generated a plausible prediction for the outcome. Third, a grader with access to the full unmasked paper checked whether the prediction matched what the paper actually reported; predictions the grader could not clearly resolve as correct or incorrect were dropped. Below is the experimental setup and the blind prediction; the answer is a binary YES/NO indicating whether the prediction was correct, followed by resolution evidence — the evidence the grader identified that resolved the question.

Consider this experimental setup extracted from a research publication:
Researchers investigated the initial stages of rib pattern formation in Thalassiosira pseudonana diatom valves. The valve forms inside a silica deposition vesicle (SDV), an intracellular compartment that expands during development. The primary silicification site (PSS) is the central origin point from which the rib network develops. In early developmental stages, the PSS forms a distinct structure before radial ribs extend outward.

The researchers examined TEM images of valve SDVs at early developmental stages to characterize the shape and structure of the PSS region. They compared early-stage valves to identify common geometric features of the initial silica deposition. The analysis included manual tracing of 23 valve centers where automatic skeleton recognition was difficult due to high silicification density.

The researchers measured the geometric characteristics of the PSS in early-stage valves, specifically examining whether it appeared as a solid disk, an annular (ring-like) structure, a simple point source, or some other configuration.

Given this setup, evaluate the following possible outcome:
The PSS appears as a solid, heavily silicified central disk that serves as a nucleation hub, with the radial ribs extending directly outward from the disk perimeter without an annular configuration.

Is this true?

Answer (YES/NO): NO